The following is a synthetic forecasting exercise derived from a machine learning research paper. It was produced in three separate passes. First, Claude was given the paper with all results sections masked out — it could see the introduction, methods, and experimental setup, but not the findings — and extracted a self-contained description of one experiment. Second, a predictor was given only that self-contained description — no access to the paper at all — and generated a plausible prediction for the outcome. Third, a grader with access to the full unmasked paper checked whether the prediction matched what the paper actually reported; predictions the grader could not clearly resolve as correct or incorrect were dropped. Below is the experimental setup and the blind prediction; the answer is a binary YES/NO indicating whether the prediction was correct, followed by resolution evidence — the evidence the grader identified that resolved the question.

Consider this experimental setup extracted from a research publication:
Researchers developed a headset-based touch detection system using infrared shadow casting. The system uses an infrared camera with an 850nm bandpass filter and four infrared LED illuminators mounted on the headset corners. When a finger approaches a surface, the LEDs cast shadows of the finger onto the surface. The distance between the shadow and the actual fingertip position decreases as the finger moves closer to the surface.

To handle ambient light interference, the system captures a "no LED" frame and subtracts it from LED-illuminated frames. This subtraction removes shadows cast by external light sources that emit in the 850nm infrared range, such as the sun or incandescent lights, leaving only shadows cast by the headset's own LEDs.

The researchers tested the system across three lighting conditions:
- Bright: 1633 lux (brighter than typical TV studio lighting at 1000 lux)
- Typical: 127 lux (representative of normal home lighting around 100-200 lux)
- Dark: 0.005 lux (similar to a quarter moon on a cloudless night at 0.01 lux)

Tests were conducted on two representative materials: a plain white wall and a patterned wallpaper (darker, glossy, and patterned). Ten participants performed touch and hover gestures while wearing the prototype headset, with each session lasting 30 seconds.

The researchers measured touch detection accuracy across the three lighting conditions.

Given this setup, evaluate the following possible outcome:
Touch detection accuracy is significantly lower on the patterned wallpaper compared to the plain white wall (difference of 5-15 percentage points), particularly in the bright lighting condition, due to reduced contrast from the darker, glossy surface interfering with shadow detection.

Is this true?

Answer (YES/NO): NO